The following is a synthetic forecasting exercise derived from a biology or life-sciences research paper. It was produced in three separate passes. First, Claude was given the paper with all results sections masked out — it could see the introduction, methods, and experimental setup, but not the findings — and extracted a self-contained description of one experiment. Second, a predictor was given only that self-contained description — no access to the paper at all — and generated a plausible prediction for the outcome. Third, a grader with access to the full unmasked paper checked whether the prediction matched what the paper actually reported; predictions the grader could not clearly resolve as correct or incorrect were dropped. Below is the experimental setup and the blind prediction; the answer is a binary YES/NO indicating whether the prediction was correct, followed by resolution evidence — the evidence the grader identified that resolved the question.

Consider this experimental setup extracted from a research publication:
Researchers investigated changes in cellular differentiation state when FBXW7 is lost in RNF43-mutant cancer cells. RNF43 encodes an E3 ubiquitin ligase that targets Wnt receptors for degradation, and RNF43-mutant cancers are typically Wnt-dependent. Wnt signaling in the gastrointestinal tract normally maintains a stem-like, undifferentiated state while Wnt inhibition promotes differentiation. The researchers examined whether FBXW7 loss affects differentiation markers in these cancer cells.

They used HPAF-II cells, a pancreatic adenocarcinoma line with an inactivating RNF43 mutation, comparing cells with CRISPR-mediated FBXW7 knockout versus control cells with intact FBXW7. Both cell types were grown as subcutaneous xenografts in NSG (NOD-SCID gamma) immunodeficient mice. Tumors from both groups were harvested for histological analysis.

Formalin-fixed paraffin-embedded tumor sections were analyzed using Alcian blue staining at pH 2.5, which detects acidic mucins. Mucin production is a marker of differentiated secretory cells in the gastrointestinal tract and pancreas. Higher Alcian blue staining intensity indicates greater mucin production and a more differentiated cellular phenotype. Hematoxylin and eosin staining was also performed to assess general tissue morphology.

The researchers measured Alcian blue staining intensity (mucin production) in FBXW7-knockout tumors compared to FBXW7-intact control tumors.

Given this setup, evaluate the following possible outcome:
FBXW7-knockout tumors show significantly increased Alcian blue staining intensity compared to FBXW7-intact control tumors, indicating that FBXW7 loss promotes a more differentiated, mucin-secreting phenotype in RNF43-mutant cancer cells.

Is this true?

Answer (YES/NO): NO